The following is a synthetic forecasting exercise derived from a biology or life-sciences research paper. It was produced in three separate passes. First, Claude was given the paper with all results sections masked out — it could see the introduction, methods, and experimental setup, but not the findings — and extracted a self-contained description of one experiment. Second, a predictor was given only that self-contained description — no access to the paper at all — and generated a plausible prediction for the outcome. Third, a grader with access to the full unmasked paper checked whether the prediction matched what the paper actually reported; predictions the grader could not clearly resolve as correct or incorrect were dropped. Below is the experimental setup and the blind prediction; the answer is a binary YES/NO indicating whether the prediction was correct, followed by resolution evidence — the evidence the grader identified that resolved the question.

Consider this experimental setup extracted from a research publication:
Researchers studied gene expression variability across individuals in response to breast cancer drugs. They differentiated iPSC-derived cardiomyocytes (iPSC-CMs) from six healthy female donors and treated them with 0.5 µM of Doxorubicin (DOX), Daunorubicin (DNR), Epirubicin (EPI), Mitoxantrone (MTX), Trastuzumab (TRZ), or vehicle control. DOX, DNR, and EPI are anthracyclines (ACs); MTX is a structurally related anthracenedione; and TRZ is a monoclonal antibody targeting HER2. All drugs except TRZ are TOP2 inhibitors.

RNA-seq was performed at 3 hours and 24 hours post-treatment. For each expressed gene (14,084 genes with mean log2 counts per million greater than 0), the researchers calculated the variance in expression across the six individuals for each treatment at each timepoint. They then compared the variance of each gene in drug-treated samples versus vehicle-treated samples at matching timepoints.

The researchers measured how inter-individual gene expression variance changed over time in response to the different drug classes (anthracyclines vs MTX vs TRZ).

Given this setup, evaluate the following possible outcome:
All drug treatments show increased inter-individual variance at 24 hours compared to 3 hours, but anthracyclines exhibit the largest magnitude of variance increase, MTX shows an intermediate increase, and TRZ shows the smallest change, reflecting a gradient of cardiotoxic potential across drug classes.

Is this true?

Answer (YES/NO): NO